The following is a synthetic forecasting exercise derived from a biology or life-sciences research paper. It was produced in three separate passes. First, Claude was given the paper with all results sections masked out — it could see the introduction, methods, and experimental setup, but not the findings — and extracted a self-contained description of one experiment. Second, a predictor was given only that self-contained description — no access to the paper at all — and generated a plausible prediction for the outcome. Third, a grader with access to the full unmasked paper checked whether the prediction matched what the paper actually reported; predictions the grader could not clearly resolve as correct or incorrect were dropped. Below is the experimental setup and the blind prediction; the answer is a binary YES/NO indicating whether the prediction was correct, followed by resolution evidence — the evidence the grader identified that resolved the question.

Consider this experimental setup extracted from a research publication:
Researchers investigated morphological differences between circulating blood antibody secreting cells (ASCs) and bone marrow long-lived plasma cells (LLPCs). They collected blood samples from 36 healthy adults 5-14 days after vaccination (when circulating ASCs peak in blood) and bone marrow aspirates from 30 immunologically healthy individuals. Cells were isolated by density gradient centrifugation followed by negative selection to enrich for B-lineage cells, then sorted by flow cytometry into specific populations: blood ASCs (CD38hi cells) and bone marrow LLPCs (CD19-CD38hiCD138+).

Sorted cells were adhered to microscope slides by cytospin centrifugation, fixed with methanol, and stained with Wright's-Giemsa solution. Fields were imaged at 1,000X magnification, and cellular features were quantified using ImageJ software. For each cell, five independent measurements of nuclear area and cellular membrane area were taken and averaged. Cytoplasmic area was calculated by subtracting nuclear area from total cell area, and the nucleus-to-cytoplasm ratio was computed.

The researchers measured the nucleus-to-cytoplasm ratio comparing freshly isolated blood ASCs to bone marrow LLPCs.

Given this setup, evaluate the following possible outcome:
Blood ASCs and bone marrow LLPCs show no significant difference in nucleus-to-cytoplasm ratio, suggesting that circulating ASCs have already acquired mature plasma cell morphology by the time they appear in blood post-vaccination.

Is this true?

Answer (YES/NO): NO